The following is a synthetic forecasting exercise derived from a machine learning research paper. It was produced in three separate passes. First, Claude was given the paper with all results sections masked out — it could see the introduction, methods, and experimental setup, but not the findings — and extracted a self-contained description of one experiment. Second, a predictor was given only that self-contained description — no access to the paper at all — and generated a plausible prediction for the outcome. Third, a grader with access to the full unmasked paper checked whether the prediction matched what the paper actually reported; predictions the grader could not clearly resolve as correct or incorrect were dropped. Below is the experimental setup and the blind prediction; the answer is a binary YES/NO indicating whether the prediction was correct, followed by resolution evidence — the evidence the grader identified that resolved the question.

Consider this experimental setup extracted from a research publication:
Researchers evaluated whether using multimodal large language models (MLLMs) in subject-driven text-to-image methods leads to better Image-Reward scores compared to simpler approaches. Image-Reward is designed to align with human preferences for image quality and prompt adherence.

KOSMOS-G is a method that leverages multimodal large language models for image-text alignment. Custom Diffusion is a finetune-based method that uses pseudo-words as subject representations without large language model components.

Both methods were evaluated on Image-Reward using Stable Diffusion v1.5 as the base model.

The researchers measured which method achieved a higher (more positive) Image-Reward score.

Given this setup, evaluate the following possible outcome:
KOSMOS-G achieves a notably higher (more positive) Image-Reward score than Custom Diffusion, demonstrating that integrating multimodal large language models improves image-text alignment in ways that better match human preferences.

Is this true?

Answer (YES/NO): NO